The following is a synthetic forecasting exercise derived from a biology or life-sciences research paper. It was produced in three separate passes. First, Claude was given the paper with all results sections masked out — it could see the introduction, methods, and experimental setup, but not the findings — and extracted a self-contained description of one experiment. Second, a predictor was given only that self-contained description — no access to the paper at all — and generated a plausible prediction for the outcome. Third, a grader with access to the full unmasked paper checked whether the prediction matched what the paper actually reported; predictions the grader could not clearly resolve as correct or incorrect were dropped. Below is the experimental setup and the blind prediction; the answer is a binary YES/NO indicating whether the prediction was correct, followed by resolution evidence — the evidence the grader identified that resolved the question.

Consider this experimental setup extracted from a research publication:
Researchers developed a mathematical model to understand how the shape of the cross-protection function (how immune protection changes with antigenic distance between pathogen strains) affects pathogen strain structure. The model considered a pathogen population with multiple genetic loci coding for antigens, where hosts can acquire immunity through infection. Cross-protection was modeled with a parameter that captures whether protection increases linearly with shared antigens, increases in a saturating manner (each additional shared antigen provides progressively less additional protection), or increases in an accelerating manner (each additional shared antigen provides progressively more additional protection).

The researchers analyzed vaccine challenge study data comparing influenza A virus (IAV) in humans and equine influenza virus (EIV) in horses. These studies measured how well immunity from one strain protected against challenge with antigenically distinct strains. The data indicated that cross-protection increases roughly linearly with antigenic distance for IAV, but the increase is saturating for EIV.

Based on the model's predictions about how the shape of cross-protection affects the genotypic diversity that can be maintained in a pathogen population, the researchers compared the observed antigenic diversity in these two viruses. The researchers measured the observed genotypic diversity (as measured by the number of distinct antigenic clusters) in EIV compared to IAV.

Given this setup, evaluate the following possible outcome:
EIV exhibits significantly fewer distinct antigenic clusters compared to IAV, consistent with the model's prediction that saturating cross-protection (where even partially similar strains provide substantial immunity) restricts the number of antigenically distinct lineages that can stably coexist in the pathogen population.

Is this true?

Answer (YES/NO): YES